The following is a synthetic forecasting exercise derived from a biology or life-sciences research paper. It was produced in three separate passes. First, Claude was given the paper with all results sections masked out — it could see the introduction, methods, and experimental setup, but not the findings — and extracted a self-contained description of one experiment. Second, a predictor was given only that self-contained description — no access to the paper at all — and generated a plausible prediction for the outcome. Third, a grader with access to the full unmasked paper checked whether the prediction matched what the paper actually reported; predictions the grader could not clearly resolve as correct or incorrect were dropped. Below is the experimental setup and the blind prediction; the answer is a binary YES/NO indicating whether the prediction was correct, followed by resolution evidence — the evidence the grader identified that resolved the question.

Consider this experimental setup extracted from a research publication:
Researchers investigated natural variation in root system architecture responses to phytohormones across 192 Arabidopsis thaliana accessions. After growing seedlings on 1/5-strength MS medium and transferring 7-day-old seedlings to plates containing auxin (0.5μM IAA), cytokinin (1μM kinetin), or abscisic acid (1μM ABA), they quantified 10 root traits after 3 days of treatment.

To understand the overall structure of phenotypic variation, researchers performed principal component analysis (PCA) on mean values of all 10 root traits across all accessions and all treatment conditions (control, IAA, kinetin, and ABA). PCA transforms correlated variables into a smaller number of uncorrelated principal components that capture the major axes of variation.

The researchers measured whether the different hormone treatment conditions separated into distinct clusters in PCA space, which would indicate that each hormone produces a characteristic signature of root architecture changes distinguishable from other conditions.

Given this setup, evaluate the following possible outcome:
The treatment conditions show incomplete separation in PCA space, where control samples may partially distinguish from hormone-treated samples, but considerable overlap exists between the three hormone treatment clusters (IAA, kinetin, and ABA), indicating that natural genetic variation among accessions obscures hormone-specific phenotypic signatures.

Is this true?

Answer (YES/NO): NO